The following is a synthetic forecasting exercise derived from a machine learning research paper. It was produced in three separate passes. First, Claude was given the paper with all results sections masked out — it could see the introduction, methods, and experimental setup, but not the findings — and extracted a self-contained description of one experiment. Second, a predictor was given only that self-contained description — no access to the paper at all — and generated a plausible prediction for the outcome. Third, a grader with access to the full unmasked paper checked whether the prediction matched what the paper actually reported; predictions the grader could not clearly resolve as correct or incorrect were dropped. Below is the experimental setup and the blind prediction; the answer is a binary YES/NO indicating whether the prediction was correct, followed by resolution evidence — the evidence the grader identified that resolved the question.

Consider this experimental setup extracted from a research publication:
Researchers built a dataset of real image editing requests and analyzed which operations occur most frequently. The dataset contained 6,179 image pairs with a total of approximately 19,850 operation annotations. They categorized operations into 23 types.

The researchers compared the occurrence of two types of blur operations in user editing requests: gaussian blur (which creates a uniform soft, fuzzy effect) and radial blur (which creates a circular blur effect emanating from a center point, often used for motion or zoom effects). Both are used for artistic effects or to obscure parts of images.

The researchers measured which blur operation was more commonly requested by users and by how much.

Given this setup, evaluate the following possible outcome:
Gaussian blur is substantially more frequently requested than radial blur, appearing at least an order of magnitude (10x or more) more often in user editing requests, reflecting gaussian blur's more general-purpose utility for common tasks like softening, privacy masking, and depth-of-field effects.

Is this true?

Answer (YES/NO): NO